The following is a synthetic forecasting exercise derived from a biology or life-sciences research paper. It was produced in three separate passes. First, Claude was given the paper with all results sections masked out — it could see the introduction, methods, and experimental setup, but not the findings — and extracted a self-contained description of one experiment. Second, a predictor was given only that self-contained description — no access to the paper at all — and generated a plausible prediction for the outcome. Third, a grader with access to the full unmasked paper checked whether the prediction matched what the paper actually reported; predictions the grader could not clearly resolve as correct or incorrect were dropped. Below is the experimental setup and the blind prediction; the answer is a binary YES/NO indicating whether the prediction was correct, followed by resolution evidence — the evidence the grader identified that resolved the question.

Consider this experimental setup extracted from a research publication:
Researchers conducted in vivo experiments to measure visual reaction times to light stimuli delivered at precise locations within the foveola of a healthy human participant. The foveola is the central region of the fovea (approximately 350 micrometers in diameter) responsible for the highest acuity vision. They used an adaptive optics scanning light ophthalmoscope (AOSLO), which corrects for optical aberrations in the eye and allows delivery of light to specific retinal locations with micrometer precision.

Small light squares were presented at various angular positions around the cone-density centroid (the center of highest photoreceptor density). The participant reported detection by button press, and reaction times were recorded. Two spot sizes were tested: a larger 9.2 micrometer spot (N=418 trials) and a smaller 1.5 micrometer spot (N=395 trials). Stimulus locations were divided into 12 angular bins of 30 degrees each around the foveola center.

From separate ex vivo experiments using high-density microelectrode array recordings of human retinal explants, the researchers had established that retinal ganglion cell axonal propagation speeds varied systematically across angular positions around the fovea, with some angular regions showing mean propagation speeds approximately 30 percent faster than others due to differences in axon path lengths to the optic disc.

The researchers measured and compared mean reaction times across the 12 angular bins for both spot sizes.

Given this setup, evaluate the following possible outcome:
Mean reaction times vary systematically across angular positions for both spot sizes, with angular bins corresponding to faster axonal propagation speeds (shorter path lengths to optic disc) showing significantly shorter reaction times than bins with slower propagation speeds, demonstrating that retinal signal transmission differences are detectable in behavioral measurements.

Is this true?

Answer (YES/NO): NO